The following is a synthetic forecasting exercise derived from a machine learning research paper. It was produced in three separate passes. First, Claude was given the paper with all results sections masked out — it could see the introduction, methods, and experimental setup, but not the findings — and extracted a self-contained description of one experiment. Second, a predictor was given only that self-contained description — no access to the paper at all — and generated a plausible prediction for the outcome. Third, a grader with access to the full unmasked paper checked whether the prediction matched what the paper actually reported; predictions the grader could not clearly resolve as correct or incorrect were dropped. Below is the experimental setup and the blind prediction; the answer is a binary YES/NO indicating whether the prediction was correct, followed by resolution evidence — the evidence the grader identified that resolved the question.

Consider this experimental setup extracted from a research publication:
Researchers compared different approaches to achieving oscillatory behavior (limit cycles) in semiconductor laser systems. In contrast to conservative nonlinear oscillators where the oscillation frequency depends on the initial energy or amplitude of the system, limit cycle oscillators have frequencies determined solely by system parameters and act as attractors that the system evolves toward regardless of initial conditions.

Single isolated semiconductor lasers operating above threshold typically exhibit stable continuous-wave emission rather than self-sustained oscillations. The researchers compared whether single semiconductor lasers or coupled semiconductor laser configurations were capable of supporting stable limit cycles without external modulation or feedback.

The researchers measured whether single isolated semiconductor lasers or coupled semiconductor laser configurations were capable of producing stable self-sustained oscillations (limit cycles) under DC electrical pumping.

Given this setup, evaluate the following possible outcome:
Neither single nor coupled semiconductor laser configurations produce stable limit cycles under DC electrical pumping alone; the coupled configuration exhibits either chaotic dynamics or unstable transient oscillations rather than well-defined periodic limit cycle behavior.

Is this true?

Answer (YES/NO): NO